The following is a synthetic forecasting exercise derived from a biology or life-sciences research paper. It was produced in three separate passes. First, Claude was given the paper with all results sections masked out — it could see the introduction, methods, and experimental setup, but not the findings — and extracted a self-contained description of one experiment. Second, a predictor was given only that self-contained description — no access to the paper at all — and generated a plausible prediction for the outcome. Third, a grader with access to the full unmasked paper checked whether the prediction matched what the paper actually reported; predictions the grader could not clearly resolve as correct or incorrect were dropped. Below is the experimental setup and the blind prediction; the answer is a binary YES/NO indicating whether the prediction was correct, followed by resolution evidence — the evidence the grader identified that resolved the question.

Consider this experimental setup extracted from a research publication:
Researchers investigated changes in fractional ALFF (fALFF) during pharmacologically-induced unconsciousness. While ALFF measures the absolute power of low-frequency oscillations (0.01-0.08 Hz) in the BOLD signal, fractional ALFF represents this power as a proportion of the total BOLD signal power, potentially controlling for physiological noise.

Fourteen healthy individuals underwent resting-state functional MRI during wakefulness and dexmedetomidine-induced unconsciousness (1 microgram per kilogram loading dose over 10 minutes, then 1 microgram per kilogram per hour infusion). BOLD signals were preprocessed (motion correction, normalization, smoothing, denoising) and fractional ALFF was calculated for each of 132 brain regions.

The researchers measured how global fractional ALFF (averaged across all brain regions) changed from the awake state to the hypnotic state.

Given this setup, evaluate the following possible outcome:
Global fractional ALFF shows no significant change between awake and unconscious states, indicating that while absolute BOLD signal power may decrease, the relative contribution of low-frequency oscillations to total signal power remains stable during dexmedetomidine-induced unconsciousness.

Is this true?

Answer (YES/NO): NO